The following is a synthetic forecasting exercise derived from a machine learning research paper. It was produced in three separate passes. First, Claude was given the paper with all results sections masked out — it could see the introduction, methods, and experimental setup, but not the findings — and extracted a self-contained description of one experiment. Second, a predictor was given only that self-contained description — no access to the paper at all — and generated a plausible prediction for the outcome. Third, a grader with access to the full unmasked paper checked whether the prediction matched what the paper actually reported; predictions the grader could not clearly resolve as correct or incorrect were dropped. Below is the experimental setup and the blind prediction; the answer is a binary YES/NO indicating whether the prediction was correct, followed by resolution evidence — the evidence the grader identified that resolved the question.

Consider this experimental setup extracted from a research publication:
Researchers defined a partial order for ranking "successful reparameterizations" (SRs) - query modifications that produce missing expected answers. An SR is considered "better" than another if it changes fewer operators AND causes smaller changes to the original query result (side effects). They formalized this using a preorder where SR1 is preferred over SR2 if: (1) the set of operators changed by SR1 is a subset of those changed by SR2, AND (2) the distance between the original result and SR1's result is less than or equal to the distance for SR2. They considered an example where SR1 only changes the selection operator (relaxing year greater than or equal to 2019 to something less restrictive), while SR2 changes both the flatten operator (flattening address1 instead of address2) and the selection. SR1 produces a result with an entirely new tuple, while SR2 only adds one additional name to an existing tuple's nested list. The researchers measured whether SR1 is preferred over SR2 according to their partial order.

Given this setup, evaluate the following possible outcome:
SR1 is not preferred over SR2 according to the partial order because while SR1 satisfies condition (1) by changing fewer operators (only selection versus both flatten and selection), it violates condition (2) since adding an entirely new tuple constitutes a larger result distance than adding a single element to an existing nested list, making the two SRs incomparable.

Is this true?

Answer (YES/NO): YES